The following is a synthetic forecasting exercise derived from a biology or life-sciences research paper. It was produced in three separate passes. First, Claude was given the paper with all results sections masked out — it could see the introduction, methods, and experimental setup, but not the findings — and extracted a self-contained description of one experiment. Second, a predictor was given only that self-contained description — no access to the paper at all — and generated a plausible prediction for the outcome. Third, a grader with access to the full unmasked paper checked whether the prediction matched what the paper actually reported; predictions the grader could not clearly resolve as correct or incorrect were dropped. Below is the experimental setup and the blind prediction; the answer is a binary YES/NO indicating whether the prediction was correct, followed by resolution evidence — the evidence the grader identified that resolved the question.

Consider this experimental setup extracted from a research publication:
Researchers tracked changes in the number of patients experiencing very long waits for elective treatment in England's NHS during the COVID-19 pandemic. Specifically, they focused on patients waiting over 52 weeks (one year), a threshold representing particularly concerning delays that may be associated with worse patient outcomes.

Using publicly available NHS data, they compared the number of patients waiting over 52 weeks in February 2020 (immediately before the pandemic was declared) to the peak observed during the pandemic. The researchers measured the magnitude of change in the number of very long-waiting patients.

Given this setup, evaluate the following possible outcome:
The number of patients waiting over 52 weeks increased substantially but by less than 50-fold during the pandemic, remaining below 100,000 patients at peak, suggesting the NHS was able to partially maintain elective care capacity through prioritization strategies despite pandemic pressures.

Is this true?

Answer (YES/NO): NO